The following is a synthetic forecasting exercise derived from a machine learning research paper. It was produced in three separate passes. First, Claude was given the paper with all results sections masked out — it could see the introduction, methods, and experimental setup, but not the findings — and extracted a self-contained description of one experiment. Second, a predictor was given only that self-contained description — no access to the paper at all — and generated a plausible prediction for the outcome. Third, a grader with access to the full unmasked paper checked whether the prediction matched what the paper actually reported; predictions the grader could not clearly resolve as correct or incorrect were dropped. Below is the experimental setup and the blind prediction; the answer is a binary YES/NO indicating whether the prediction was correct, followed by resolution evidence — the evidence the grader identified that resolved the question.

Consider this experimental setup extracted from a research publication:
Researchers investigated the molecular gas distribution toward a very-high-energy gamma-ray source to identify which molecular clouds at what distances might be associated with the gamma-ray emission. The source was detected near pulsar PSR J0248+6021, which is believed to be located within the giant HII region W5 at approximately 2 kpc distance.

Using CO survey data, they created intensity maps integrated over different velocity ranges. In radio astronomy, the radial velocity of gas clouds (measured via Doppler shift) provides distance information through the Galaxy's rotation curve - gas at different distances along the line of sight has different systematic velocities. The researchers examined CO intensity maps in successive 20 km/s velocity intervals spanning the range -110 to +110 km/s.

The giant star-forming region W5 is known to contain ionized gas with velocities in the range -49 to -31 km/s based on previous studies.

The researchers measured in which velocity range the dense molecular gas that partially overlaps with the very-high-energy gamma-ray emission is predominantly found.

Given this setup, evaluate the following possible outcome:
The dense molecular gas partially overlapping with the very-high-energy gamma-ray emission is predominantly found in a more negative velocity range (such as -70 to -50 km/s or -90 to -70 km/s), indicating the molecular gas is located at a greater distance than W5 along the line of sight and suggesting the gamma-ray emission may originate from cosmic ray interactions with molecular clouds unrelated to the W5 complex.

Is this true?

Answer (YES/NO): NO